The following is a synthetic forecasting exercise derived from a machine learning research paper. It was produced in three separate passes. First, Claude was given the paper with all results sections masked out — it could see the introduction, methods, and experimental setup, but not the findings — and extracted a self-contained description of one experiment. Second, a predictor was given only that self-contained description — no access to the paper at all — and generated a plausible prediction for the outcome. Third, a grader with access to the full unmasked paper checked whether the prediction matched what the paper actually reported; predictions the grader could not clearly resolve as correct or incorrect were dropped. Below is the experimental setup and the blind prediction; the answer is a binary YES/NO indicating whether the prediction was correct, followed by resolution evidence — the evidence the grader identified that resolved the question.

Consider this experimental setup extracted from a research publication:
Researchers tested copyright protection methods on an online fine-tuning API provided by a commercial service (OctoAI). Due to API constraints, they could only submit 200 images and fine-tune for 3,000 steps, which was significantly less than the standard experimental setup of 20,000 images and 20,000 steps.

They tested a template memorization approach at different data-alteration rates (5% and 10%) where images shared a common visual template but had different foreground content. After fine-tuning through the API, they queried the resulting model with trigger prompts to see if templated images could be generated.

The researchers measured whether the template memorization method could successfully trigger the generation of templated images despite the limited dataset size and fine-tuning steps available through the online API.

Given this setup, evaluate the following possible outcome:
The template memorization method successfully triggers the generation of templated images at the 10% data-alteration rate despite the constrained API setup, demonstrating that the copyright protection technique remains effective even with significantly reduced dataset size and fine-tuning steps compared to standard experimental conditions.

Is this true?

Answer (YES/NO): YES